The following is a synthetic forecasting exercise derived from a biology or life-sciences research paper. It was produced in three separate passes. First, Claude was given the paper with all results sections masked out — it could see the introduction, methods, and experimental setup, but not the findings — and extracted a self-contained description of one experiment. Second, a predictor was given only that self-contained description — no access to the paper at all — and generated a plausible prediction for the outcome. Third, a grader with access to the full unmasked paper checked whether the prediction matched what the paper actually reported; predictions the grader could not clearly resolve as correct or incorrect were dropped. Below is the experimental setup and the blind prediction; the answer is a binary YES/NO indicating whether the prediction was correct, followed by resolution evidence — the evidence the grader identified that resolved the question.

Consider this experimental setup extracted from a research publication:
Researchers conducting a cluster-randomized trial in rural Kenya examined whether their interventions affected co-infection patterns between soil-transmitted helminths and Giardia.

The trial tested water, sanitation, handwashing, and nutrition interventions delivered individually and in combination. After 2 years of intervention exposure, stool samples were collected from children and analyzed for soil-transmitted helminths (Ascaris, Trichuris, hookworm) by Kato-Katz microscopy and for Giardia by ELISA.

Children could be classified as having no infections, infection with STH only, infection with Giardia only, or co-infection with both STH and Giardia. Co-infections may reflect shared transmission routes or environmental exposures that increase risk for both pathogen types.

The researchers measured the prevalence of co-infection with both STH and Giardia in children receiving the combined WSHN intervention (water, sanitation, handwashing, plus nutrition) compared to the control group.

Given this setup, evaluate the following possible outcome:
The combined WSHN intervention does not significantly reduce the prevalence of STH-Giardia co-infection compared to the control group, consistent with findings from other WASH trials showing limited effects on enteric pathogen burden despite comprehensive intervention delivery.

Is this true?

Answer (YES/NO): NO